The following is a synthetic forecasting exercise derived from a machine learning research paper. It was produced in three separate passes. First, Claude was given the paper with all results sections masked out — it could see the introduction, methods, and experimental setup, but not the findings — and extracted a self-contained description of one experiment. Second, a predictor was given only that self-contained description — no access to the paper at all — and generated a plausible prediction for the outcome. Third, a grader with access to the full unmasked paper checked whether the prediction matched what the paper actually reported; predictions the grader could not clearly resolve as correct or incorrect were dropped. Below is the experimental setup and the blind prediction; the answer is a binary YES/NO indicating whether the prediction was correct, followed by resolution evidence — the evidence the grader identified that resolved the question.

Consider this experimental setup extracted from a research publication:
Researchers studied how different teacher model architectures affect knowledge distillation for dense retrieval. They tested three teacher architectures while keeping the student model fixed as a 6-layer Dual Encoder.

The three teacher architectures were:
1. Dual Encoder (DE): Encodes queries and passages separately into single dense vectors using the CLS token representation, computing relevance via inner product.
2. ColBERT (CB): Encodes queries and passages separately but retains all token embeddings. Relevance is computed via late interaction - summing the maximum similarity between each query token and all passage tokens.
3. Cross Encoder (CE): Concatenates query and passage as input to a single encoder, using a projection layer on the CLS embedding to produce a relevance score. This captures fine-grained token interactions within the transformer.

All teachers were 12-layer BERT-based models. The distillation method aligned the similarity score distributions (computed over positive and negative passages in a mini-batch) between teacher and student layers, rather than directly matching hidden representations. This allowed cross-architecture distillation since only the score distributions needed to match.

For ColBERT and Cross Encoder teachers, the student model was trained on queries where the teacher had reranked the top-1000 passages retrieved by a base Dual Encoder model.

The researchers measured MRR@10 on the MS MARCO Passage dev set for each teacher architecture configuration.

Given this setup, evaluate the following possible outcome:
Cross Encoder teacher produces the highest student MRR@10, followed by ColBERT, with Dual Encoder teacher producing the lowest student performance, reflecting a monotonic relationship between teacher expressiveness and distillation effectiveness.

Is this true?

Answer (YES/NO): NO